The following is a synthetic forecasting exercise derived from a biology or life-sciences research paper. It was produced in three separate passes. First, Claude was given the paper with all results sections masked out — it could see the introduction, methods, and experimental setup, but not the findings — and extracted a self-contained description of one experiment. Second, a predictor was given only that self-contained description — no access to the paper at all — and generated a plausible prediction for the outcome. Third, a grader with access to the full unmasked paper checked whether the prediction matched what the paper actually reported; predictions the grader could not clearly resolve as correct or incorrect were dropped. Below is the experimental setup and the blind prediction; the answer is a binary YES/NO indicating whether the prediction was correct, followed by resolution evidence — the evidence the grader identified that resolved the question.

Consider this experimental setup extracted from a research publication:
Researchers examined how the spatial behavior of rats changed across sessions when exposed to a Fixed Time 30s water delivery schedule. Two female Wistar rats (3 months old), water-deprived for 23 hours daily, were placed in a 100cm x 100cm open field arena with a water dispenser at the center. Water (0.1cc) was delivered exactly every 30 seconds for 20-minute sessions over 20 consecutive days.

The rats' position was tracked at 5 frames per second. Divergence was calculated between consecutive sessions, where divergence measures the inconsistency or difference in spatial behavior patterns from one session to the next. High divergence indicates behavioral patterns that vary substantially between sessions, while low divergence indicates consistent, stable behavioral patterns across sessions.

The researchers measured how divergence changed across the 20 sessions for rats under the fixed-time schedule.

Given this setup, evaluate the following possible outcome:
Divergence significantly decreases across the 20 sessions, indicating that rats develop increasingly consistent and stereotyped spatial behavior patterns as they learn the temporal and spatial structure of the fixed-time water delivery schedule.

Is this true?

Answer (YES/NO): NO